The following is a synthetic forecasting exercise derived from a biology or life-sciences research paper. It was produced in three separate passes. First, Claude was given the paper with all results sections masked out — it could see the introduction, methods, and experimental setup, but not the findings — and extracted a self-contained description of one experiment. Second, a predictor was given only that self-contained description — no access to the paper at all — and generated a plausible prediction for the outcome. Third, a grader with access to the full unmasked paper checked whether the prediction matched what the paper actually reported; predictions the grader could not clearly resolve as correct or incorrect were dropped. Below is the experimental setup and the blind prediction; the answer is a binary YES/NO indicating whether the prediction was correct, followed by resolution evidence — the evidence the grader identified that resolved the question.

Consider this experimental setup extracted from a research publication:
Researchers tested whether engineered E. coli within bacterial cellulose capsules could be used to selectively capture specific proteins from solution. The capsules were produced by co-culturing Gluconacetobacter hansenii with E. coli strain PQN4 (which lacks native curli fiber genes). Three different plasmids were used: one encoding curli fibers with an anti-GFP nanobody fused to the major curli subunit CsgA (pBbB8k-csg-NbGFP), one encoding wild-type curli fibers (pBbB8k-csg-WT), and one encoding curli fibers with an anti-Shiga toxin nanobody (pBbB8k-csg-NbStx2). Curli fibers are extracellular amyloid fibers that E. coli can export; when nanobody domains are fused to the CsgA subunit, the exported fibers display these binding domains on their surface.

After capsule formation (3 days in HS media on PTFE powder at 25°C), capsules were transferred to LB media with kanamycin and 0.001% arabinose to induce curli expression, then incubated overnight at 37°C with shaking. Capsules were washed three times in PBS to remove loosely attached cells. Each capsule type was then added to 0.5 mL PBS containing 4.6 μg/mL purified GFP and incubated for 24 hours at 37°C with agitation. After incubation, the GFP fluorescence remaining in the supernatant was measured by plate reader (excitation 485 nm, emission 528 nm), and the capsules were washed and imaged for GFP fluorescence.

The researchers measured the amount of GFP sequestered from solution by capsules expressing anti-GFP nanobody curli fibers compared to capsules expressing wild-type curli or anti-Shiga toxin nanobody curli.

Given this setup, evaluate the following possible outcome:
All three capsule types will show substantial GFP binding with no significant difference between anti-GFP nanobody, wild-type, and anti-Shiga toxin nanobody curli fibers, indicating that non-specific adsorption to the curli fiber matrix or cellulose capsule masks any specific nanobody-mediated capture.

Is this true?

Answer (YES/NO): NO